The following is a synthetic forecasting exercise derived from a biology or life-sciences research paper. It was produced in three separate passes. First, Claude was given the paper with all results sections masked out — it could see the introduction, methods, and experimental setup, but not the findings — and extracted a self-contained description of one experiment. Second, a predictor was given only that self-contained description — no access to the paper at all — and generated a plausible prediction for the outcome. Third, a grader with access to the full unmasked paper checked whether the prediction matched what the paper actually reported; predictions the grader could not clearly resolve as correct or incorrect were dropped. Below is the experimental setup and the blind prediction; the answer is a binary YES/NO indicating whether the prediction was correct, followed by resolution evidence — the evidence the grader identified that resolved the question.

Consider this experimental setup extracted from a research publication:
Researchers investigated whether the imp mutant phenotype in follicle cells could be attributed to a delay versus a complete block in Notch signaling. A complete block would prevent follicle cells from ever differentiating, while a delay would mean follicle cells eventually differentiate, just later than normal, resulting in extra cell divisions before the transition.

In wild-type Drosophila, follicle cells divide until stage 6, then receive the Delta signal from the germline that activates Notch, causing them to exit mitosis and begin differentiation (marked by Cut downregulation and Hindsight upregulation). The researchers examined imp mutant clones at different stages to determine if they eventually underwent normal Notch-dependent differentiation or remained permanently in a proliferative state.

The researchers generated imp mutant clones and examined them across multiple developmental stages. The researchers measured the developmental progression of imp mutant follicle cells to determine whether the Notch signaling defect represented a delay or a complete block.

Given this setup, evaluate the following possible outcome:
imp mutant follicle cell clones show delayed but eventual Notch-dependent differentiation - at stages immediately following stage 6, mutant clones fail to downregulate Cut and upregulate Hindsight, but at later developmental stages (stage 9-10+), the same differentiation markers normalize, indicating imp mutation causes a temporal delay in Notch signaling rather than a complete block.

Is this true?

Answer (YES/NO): NO